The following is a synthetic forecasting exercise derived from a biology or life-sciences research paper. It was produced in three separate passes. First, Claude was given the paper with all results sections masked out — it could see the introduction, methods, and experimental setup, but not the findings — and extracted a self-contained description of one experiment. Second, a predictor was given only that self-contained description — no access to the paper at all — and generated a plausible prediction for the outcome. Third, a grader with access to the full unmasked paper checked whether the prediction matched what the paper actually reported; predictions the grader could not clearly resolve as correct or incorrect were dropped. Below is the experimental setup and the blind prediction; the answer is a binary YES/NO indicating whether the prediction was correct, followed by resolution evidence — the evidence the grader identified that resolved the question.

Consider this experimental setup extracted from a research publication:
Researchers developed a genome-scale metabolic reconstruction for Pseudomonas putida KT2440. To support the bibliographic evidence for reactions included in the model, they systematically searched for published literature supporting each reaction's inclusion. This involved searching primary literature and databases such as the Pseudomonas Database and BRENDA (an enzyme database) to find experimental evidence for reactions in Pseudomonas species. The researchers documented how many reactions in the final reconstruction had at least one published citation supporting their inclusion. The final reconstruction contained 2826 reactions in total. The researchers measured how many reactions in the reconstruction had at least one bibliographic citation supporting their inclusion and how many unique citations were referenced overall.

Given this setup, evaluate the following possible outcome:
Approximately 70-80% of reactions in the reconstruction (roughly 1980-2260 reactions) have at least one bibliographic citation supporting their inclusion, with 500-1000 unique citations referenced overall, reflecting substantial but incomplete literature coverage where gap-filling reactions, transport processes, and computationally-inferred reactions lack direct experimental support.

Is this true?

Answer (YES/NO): NO